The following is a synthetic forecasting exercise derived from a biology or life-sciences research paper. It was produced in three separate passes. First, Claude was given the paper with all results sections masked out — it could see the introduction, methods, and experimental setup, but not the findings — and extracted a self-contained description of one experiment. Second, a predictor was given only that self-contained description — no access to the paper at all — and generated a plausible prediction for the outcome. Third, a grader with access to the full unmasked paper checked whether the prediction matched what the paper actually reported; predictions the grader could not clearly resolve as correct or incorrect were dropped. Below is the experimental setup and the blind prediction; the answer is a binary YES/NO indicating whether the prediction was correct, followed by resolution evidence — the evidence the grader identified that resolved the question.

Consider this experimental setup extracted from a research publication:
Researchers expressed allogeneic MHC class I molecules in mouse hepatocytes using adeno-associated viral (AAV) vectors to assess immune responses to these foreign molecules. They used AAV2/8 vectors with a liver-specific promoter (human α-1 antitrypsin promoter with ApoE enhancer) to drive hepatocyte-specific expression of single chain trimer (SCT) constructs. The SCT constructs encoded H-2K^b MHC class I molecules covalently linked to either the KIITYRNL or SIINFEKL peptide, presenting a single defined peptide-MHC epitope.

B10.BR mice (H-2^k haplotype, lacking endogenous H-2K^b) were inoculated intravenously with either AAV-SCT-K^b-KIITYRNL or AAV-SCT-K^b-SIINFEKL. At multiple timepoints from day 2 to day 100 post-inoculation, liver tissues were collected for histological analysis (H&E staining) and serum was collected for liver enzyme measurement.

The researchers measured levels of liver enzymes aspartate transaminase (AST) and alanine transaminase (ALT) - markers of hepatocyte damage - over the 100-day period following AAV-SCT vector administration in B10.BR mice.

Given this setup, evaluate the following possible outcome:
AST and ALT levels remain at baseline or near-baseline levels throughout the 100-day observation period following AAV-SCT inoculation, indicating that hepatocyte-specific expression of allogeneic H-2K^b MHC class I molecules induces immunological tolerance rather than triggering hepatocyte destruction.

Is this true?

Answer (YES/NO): YES